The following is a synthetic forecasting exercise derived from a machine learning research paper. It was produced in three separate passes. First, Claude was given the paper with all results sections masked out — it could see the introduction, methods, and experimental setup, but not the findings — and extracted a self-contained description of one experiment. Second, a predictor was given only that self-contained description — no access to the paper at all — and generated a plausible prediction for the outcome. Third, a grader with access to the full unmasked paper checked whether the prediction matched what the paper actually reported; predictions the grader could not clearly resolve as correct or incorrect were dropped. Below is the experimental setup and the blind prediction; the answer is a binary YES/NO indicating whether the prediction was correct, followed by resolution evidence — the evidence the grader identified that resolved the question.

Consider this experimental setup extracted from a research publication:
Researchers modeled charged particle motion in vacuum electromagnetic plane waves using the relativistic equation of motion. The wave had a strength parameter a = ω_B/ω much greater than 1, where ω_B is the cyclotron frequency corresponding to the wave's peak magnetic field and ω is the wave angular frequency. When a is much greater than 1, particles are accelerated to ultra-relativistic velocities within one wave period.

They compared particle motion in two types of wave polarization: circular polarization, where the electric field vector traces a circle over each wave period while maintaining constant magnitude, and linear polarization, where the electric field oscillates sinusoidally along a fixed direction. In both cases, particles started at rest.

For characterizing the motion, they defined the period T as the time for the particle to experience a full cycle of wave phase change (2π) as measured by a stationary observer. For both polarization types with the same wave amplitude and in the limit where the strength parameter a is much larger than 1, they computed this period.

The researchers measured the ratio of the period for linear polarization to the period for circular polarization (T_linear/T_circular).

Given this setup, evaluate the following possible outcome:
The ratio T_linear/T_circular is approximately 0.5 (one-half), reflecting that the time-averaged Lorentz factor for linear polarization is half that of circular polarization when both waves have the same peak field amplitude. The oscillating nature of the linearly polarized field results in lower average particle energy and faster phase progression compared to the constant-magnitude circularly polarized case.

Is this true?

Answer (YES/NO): NO